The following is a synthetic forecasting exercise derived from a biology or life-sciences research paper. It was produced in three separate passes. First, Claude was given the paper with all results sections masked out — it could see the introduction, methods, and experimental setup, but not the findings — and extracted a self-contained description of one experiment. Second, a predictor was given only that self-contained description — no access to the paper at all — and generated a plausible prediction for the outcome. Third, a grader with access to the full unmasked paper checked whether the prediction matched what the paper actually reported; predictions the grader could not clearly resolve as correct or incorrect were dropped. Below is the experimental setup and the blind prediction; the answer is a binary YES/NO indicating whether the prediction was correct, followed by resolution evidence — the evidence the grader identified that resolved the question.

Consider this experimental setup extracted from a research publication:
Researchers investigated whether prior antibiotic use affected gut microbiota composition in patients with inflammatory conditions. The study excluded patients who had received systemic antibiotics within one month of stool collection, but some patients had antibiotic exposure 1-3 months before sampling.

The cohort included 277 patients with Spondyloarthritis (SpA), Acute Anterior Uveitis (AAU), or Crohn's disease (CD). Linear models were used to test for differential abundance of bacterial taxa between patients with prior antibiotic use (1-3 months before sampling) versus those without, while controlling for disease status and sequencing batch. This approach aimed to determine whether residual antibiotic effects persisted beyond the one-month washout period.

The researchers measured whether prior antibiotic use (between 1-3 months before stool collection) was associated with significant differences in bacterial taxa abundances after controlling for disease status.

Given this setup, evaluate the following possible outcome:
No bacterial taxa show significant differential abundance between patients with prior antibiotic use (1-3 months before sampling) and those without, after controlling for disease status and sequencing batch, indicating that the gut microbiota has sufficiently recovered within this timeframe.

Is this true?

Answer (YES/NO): YES